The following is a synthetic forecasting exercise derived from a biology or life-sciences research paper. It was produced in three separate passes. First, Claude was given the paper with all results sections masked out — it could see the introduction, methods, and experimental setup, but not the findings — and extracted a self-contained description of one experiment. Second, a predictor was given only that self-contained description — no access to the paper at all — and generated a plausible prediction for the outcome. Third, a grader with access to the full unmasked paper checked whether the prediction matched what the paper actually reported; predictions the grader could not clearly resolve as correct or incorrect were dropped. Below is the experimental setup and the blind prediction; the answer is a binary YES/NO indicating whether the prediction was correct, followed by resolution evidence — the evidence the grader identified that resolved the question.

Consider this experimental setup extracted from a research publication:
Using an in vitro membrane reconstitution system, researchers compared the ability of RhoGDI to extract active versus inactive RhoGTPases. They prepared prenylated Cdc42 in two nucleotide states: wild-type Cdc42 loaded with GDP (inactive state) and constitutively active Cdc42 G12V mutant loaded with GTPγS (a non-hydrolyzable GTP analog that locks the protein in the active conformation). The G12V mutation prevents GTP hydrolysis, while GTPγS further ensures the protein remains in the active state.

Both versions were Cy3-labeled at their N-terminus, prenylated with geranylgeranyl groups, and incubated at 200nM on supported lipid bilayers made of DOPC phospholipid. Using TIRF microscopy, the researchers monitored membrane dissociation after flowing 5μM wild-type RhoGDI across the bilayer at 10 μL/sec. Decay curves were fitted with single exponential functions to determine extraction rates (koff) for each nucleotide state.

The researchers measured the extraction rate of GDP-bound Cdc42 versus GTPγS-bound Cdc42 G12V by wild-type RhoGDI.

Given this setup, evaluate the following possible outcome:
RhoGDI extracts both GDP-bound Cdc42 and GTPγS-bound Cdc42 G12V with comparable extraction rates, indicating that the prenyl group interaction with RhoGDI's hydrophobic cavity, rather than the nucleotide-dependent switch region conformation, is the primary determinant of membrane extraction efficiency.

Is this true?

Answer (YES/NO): NO